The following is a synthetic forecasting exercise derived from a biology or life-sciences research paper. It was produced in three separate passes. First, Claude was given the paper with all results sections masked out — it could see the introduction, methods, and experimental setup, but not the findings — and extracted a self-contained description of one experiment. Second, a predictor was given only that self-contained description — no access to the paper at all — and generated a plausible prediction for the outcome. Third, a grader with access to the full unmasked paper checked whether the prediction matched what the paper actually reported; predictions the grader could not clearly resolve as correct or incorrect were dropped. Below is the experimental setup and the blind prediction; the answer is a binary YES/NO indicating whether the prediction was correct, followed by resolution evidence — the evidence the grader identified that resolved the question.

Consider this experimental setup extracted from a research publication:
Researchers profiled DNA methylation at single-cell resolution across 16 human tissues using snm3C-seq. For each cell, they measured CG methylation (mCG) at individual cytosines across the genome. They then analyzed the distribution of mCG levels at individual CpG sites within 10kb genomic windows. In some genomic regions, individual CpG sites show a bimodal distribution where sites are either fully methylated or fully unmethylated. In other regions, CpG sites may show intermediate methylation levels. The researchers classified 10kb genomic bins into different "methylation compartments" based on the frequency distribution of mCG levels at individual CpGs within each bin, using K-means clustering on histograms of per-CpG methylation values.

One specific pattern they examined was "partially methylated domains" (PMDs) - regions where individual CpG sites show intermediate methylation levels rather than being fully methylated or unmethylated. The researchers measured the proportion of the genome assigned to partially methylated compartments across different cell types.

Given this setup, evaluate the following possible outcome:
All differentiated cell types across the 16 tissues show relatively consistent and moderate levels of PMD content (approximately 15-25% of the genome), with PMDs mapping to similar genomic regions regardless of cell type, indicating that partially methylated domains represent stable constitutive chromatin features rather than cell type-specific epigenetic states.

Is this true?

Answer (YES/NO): NO